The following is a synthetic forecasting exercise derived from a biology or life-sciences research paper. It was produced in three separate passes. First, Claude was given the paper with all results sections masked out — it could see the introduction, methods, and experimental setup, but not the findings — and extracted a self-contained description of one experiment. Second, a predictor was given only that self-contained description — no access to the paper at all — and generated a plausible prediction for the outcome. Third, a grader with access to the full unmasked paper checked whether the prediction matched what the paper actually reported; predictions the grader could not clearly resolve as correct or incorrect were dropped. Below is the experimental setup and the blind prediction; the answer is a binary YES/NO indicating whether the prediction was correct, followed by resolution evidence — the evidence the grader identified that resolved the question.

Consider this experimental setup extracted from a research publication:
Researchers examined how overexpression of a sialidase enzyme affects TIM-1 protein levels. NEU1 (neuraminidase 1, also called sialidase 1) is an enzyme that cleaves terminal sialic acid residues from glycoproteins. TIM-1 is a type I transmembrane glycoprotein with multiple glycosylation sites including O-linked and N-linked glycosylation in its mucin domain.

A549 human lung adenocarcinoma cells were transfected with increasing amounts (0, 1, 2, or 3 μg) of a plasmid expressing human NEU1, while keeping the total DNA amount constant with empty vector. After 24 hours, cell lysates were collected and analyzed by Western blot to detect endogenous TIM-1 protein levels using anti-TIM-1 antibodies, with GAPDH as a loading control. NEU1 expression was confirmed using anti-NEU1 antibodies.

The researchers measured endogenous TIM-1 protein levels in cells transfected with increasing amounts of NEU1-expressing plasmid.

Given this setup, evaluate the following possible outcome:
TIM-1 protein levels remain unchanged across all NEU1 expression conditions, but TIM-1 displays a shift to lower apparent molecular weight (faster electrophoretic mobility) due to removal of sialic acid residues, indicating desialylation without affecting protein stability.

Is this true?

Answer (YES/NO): NO